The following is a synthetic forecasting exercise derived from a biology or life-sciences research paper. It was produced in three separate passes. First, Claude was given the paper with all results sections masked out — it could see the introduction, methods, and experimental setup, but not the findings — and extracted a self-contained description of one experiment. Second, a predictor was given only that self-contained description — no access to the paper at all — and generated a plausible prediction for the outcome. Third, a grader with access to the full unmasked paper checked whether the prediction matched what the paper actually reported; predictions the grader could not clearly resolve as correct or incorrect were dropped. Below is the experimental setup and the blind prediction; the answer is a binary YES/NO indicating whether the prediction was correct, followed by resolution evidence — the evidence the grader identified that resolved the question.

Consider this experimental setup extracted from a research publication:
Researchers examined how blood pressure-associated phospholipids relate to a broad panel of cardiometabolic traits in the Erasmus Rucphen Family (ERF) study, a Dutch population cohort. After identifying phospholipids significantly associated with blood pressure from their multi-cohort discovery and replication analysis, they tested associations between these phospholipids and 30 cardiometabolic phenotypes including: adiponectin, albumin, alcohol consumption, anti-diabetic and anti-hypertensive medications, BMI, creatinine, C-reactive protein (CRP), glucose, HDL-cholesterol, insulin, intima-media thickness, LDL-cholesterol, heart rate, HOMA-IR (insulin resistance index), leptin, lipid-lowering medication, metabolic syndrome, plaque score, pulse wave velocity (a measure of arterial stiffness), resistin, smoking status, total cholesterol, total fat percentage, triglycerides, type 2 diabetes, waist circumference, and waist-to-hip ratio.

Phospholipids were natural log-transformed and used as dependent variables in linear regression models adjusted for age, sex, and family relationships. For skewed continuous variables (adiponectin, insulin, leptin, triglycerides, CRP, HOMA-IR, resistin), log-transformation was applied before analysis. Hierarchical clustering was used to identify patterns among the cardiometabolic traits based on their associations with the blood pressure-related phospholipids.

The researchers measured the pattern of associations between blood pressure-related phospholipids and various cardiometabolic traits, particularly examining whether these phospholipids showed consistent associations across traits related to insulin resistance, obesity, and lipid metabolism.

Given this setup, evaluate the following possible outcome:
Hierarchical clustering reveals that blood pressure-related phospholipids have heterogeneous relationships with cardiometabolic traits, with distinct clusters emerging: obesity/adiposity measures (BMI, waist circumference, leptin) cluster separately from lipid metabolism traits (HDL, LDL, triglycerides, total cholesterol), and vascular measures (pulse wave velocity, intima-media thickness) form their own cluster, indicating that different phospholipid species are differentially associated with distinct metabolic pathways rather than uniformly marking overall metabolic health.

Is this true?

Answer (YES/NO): NO